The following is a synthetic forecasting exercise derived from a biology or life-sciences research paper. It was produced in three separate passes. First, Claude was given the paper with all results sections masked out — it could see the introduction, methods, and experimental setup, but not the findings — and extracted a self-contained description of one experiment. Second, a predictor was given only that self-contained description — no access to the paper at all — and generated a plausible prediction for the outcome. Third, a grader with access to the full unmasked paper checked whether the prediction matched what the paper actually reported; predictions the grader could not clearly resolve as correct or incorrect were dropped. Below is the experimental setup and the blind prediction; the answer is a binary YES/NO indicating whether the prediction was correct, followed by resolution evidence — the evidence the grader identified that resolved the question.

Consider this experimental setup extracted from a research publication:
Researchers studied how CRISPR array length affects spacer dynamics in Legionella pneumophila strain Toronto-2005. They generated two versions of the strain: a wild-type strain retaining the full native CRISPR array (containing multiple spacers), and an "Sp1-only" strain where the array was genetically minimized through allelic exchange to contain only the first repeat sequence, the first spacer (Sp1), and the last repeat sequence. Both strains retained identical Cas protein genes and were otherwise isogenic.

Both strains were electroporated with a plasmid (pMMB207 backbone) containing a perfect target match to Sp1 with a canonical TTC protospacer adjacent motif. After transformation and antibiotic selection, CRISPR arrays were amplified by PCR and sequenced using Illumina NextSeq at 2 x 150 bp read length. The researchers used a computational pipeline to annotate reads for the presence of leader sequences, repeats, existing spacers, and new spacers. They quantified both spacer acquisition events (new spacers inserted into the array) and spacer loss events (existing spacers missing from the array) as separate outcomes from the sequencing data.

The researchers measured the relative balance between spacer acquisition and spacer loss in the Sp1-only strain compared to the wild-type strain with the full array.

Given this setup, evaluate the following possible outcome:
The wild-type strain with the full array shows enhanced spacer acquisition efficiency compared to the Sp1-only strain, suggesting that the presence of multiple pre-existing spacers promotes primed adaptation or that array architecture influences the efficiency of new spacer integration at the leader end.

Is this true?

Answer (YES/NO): NO